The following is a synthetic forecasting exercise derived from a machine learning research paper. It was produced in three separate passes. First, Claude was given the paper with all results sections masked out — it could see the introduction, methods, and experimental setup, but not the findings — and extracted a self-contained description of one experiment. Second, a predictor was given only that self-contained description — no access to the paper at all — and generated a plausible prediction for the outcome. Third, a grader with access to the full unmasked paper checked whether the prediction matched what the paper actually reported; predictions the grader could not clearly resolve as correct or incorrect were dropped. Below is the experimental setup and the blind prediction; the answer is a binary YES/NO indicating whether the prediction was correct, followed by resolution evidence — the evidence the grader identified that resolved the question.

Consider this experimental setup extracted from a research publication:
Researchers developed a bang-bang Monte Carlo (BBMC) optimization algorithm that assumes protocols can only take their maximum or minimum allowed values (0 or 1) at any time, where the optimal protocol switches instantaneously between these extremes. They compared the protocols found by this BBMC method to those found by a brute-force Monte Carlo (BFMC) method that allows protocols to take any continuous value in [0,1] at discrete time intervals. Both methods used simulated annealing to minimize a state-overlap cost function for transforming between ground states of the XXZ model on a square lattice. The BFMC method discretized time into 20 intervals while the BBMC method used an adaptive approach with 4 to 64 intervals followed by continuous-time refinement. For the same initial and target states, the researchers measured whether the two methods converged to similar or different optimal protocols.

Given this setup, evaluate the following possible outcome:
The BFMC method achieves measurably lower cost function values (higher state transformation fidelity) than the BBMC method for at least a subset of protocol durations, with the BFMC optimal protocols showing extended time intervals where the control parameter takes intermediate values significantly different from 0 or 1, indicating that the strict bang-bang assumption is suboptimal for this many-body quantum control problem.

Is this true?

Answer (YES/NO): NO